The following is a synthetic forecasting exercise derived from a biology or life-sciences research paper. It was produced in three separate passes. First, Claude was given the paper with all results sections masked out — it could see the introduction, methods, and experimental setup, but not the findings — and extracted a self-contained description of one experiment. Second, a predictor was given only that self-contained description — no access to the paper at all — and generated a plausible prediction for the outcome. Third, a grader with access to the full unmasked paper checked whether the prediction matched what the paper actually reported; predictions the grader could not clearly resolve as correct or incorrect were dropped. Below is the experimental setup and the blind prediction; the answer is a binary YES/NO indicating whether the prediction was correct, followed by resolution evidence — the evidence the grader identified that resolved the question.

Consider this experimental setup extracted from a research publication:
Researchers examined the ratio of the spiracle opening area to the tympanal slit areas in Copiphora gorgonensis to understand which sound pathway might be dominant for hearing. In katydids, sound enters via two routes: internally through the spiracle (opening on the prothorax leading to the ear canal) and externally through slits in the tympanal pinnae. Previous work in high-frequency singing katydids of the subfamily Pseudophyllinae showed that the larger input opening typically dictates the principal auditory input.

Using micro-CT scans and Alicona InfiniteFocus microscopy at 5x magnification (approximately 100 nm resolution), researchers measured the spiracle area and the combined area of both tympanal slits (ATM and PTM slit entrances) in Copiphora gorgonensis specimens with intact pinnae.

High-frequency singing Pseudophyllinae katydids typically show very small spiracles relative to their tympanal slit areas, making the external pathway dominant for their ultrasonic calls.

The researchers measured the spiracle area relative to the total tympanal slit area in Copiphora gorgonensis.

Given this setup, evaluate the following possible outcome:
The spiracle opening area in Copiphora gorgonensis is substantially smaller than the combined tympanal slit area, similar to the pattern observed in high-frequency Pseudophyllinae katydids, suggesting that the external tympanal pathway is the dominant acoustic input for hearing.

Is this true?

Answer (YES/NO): NO